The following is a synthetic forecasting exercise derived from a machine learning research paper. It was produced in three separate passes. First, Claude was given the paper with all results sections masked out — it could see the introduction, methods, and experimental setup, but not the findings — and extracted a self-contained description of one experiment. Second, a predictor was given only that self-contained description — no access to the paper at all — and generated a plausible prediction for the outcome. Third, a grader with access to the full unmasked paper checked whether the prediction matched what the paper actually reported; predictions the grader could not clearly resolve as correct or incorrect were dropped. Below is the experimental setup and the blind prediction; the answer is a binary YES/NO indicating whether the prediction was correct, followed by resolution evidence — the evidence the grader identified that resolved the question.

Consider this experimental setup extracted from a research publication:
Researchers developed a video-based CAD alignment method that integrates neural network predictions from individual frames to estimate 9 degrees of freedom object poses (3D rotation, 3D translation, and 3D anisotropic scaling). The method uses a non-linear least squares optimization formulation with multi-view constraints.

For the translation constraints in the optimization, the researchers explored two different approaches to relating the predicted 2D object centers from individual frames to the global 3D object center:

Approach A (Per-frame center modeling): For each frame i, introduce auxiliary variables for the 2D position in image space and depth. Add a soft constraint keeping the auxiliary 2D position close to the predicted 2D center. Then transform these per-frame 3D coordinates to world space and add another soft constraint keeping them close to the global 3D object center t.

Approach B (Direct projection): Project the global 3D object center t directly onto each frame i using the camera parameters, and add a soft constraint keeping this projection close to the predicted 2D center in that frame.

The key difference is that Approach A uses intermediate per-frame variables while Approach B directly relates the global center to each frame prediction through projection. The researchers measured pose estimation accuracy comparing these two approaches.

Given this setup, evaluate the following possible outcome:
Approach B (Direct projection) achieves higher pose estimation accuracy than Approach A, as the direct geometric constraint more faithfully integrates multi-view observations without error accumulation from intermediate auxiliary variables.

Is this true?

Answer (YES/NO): NO